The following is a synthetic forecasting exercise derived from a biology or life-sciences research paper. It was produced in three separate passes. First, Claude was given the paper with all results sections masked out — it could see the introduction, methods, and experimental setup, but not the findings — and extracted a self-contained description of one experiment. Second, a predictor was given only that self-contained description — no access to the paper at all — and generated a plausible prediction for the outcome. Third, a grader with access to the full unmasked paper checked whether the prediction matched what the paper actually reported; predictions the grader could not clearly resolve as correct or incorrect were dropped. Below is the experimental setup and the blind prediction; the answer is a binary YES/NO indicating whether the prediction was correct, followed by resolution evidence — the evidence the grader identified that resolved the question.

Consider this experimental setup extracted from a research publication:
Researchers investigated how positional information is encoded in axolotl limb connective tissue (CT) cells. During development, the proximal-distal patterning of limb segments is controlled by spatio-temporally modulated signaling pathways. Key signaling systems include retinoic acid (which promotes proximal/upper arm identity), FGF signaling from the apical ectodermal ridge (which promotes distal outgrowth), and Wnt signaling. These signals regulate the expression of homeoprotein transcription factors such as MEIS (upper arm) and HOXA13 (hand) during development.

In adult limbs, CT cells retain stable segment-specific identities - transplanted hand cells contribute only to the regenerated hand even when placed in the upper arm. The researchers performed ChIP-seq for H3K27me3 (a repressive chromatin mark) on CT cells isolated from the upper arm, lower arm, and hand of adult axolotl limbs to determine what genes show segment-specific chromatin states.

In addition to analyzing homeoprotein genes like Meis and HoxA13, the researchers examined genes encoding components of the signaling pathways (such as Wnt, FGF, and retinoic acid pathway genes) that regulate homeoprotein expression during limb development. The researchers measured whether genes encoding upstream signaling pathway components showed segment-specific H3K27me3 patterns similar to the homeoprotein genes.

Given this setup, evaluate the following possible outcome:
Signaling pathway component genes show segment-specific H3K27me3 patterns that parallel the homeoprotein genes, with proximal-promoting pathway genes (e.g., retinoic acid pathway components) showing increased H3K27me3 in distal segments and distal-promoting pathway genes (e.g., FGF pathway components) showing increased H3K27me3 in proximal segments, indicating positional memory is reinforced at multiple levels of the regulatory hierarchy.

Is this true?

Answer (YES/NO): NO